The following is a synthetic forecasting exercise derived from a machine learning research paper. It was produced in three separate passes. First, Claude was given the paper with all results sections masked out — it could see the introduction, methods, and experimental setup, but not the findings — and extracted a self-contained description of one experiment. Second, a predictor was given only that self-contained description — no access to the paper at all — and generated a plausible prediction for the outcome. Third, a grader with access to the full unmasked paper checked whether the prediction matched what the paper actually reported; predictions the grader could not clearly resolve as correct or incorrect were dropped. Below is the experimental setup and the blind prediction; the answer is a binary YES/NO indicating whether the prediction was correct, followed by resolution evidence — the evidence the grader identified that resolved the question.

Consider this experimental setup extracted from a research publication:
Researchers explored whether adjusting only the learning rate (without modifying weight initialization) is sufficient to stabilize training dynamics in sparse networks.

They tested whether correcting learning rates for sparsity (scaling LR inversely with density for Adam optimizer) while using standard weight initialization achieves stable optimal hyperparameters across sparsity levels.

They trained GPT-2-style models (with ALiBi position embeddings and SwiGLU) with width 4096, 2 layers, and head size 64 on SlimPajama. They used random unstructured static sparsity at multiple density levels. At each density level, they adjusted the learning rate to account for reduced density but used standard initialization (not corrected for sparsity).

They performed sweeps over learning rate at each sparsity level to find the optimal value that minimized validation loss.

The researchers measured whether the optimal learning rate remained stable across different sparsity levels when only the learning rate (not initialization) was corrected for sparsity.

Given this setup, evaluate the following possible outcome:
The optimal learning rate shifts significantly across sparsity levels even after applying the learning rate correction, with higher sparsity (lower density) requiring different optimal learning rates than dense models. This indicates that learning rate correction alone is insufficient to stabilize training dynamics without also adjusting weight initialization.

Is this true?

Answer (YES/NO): YES